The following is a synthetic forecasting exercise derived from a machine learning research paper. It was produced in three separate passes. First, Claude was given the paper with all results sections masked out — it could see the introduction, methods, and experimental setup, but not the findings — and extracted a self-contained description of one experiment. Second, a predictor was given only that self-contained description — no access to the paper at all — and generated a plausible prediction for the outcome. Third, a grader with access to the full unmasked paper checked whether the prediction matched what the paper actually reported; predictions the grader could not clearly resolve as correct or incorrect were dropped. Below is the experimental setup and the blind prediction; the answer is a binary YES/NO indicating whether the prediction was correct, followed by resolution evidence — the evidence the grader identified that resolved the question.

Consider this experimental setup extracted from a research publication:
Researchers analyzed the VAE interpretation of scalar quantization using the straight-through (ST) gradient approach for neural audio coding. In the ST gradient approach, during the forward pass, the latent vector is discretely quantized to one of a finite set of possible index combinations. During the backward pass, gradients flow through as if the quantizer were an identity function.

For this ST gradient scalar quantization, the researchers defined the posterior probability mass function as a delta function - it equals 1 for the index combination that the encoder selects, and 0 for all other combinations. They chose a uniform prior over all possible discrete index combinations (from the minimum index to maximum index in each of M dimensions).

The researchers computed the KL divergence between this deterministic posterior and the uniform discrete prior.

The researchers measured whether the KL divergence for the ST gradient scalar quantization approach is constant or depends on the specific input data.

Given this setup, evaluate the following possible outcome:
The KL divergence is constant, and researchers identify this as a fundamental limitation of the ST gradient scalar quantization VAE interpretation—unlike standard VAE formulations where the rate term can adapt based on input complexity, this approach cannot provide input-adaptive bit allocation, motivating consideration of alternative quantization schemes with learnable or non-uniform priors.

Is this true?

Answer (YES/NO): NO